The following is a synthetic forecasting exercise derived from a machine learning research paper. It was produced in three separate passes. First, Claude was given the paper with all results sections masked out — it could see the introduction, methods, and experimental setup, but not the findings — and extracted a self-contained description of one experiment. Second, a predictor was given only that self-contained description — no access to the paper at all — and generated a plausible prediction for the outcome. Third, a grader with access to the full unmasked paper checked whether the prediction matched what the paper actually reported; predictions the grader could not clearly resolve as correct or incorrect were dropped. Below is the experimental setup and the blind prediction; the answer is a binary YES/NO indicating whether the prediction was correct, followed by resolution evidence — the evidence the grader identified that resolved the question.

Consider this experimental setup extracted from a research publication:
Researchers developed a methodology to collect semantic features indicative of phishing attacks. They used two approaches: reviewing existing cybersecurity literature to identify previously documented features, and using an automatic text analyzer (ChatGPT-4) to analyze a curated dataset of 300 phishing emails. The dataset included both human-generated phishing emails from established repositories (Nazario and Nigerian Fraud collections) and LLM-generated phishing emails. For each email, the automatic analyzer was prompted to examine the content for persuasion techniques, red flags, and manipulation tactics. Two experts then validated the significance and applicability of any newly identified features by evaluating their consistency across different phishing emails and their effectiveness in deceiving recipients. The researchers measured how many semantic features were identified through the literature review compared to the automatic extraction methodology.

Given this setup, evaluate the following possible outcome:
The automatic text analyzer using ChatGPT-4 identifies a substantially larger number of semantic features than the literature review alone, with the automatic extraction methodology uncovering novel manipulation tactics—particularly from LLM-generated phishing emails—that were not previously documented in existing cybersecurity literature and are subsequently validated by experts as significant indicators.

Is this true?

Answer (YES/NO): NO